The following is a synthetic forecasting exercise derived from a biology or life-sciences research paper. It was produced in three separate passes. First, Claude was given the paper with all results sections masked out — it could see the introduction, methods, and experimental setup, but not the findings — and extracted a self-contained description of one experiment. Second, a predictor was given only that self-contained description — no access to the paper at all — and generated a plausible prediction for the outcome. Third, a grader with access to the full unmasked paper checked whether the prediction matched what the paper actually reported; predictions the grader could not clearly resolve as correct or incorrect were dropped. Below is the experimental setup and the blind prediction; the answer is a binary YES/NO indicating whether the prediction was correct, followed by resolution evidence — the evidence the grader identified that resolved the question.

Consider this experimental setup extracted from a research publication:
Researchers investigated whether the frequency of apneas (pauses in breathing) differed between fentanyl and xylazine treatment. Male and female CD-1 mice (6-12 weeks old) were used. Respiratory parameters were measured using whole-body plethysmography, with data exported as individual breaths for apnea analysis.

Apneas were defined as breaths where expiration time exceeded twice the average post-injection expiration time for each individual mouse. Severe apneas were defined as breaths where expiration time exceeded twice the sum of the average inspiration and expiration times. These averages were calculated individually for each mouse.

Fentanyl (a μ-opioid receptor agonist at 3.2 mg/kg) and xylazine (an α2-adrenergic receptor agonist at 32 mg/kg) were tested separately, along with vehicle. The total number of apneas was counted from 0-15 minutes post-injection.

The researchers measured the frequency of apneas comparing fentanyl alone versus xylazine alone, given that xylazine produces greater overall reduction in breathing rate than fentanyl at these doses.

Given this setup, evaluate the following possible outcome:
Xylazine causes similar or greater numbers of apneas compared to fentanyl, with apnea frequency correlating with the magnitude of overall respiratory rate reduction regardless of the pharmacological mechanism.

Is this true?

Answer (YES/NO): NO